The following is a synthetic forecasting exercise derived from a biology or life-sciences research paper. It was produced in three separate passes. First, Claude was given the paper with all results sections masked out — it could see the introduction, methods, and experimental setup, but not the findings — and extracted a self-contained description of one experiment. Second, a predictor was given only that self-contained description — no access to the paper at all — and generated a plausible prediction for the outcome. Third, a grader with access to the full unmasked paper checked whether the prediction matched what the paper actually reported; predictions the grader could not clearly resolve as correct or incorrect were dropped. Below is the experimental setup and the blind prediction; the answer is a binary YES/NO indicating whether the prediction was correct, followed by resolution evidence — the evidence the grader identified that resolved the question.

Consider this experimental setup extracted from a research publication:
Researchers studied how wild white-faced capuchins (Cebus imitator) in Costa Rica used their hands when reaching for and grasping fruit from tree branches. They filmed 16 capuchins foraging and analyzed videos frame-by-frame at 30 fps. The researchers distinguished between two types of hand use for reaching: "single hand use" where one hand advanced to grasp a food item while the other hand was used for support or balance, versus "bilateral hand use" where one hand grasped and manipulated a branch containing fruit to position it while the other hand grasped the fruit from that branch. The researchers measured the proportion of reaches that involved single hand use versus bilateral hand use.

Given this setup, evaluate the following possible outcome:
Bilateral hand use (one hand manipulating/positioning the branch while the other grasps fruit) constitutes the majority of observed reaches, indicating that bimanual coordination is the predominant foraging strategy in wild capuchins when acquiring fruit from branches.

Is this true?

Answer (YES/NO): NO